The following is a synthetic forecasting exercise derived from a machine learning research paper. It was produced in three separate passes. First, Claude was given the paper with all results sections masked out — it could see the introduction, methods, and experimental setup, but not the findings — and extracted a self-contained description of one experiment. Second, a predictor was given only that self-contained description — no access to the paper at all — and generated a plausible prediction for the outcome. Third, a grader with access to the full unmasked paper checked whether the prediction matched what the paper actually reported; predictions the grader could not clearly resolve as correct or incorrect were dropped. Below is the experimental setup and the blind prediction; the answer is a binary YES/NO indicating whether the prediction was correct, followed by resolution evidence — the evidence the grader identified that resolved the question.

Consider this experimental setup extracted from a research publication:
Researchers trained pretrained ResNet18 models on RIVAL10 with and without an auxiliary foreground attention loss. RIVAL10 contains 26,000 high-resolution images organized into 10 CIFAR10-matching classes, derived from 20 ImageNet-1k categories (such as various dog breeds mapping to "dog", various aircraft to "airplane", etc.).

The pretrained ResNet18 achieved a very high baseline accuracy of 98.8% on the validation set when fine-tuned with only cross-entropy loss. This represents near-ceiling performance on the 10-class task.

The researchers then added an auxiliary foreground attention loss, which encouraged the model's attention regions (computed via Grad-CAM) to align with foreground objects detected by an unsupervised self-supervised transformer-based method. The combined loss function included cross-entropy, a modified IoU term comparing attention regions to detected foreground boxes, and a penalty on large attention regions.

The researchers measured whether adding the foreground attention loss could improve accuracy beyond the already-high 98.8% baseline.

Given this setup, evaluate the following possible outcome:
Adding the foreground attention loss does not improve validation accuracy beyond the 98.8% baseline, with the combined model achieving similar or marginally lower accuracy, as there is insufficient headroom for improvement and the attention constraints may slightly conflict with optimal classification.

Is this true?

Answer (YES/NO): NO